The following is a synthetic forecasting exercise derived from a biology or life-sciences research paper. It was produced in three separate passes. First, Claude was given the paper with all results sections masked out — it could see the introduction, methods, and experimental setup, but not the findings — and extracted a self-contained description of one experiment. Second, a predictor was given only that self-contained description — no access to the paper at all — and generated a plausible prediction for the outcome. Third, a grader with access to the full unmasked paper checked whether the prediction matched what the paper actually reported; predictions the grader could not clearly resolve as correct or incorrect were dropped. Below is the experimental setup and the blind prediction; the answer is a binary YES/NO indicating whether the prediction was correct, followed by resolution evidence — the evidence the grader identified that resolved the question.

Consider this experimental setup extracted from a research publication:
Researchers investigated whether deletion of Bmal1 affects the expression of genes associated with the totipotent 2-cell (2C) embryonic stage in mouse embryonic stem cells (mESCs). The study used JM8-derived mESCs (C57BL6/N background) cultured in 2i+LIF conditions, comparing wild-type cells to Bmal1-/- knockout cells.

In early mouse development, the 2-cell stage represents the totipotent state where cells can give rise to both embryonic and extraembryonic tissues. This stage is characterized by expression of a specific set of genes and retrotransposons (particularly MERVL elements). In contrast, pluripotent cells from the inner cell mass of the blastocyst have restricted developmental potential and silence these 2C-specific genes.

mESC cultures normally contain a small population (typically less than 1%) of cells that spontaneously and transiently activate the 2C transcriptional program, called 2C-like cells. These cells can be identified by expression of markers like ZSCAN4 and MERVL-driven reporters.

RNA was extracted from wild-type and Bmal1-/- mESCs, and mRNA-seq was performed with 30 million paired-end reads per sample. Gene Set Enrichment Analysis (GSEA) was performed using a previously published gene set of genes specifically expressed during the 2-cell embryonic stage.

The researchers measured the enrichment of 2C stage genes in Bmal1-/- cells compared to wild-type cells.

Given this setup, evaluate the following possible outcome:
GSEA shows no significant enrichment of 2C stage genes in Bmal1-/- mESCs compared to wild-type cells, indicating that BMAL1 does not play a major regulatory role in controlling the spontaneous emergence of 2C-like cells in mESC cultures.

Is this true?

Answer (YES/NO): NO